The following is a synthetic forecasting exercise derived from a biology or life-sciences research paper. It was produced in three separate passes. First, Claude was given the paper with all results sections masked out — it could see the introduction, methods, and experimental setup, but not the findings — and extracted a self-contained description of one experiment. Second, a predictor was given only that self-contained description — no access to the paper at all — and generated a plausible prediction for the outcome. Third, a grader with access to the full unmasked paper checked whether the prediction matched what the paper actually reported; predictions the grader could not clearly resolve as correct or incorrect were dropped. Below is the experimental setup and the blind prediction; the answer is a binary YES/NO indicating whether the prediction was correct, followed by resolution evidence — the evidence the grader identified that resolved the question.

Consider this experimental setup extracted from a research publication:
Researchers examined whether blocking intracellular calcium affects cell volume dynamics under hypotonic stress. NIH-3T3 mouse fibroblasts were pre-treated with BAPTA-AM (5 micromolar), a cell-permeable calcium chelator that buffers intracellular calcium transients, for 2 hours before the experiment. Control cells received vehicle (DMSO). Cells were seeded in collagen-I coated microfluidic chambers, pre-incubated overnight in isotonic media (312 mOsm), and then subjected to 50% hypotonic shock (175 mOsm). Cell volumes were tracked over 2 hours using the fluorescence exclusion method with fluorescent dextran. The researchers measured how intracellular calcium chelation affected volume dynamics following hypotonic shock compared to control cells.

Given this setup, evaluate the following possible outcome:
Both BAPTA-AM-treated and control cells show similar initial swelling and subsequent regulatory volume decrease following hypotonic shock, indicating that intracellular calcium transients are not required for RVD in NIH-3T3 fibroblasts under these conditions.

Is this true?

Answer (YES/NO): NO